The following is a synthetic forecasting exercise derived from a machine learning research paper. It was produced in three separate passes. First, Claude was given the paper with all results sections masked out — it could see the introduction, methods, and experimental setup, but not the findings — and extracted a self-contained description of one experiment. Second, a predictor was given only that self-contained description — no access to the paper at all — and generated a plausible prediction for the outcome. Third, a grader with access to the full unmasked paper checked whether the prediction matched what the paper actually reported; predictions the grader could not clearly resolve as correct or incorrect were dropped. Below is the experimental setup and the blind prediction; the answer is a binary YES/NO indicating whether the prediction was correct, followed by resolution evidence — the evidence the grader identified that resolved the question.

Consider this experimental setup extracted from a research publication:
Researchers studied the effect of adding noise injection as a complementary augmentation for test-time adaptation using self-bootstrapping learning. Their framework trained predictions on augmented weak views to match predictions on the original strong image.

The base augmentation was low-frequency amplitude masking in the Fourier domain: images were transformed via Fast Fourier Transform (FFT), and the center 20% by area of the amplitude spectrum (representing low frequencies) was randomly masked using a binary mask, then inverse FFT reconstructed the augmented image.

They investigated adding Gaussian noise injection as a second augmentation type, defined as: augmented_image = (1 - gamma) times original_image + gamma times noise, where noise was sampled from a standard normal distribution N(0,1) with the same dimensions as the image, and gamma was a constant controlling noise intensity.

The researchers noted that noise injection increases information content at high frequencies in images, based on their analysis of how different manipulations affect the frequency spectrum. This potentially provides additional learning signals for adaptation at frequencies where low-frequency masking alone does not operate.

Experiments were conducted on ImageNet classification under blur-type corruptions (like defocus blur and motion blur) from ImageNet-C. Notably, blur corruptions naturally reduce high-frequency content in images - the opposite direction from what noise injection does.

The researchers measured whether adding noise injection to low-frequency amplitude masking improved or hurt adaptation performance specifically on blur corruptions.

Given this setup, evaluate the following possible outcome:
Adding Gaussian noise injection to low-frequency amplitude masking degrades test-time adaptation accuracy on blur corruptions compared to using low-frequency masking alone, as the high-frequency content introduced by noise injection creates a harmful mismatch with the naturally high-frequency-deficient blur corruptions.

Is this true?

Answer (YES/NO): NO